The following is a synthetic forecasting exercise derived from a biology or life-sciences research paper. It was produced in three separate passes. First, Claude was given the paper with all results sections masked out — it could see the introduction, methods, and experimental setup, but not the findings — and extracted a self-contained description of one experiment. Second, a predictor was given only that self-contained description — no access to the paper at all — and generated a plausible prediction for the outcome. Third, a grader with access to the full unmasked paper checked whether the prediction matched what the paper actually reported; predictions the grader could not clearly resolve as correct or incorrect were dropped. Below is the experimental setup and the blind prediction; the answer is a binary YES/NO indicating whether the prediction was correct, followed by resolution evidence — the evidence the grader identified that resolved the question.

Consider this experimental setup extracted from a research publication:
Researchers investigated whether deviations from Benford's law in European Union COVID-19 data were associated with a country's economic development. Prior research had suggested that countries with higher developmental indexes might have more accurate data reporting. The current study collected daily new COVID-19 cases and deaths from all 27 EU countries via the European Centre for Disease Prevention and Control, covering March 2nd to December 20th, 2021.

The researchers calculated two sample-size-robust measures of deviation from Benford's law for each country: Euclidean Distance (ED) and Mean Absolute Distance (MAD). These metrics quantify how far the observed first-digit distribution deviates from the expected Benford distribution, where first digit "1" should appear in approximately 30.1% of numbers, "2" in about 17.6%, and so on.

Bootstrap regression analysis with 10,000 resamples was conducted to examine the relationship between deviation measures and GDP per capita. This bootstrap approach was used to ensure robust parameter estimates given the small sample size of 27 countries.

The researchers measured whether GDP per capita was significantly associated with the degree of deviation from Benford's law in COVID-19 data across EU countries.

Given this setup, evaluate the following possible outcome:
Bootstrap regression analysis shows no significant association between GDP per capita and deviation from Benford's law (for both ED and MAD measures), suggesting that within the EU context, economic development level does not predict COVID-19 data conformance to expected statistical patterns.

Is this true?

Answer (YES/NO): YES